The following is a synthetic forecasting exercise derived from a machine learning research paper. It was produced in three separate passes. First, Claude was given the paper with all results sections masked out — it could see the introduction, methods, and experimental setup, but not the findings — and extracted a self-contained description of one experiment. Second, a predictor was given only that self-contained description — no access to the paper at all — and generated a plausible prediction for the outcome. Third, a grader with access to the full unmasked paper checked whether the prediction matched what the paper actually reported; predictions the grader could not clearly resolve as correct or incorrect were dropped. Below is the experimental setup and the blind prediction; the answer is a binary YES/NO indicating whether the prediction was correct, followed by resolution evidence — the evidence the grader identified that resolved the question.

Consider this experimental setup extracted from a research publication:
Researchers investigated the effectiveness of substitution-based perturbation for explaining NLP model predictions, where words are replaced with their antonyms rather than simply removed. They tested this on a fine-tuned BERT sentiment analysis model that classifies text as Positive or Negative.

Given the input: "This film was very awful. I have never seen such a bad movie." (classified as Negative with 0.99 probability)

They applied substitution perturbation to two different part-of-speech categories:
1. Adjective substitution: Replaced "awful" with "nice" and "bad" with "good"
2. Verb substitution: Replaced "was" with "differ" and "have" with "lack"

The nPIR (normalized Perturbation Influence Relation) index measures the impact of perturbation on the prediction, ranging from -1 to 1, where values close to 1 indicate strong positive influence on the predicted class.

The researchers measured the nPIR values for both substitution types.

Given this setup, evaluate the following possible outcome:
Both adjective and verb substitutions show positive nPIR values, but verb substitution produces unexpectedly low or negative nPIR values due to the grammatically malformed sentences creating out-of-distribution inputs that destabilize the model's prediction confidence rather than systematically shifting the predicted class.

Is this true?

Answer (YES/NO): NO